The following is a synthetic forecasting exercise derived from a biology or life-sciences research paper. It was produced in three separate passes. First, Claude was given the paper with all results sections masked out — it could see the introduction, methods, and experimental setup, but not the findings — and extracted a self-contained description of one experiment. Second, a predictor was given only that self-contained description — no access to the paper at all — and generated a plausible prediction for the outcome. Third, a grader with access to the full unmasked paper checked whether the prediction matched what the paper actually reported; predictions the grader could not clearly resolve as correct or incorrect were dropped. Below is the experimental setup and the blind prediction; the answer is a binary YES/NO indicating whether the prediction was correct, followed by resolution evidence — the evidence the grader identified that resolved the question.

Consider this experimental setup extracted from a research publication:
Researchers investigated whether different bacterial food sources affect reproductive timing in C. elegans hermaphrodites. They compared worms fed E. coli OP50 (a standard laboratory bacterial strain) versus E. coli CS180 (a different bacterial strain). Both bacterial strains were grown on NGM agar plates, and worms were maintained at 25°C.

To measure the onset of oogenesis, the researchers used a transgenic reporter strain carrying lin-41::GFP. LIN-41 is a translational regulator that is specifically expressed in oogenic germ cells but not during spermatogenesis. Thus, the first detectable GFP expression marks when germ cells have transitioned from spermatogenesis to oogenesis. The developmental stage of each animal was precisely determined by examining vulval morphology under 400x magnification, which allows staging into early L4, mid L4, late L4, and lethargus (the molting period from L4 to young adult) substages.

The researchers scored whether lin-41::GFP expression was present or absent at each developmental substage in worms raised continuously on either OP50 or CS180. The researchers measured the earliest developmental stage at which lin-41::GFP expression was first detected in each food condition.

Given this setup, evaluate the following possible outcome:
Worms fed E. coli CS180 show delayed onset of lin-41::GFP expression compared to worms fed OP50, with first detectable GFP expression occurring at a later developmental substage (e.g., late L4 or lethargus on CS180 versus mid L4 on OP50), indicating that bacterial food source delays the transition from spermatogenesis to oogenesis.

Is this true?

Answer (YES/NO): NO